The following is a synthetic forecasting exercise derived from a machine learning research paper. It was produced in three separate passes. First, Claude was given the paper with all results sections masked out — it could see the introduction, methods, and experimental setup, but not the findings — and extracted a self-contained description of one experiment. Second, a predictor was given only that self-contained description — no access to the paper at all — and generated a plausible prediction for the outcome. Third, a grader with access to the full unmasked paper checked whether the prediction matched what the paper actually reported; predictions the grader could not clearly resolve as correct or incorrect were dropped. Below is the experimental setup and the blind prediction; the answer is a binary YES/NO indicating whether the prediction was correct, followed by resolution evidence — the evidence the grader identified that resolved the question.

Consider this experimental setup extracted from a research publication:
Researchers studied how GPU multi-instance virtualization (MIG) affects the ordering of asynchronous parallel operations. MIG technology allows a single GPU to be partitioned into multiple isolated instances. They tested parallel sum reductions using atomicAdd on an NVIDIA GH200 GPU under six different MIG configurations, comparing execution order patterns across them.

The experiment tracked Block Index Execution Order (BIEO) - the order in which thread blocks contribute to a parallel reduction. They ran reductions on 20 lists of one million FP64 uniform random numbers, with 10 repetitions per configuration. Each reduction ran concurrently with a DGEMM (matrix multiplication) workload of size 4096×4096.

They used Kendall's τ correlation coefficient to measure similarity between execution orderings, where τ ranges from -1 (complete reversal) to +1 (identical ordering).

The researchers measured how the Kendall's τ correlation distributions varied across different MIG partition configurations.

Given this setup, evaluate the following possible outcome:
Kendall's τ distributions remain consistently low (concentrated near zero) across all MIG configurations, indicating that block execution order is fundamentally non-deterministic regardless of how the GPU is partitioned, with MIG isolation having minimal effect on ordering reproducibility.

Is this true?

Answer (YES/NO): NO